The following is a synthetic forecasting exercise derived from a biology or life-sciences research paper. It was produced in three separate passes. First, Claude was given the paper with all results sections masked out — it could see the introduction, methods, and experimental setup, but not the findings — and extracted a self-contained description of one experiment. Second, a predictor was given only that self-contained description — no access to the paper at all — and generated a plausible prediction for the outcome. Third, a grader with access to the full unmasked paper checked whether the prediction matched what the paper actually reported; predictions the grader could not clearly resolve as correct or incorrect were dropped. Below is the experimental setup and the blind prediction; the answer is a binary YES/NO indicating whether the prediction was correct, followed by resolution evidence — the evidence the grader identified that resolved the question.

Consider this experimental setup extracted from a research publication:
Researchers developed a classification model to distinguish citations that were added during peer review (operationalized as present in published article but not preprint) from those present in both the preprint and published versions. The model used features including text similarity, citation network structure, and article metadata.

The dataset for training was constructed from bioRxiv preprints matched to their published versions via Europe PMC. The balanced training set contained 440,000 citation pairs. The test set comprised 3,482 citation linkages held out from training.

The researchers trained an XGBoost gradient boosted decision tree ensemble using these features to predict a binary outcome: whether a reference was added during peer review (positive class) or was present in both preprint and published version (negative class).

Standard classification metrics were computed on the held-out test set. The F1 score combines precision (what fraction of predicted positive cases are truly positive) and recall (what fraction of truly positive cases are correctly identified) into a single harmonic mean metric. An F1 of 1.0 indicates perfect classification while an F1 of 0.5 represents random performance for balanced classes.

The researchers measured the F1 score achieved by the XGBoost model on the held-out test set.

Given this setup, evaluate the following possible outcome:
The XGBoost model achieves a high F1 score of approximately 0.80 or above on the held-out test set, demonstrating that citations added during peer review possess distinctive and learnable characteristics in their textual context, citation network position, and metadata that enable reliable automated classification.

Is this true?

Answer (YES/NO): NO